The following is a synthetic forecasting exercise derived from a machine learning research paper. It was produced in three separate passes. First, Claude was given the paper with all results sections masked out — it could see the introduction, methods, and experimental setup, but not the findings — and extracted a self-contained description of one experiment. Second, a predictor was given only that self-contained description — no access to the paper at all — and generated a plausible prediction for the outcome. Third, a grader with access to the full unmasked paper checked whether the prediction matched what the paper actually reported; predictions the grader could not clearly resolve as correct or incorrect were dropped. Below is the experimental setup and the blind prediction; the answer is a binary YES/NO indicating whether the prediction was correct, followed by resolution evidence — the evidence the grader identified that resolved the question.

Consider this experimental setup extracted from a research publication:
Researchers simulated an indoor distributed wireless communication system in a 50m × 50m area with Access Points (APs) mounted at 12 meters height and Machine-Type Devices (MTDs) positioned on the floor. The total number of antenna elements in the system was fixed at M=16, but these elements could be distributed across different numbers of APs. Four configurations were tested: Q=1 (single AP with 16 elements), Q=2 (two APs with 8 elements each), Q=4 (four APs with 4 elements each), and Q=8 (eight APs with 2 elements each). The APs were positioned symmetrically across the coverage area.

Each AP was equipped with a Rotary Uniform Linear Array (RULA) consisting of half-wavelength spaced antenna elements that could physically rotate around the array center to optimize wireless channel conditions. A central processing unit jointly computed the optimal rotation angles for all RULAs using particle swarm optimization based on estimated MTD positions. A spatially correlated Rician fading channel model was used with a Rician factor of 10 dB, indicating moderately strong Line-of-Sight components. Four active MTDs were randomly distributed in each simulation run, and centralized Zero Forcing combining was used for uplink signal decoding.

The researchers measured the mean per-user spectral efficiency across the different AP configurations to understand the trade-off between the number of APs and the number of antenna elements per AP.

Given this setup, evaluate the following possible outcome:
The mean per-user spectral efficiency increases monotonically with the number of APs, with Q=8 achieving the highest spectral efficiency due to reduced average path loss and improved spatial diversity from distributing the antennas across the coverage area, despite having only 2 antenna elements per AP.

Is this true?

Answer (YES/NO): NO